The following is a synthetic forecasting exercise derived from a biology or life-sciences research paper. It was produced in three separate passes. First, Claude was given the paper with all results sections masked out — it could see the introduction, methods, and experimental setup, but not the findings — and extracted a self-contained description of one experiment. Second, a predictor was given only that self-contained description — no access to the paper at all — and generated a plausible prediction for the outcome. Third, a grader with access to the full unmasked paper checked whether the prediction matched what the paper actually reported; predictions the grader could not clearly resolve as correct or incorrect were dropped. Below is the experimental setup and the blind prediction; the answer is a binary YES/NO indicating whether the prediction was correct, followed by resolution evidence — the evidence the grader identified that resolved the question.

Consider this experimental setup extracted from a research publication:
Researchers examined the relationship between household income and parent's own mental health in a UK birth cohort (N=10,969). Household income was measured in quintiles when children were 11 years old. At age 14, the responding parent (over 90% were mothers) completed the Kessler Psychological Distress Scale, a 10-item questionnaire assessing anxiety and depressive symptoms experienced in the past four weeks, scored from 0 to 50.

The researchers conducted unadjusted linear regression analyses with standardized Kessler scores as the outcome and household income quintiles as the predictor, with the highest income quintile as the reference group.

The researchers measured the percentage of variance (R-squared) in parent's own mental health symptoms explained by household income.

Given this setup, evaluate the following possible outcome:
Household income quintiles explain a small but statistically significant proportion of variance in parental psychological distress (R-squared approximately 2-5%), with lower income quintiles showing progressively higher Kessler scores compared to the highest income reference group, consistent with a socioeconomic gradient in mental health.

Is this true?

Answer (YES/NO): YES